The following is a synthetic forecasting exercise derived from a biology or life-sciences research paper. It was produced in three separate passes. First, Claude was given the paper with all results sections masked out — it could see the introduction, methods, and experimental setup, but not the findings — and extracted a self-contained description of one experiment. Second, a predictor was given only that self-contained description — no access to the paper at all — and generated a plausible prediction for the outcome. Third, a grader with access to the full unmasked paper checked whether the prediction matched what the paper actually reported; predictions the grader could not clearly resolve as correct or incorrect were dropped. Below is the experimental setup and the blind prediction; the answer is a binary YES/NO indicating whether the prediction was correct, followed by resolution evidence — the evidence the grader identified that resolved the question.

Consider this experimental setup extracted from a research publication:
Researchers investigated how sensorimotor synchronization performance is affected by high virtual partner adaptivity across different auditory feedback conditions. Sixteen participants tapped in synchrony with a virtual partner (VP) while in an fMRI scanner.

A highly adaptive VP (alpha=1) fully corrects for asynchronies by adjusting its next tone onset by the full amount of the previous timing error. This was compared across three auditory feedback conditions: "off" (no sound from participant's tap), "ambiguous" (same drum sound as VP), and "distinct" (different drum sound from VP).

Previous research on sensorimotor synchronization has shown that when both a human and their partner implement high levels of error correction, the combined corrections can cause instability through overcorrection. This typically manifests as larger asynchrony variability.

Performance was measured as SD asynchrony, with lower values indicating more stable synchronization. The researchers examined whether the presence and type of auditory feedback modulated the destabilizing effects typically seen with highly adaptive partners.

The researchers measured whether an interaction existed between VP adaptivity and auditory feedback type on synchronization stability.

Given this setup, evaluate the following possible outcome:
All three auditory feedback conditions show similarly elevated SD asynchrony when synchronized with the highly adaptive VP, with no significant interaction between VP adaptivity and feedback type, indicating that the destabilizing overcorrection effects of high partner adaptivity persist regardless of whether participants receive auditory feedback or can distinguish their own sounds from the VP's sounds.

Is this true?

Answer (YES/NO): NO